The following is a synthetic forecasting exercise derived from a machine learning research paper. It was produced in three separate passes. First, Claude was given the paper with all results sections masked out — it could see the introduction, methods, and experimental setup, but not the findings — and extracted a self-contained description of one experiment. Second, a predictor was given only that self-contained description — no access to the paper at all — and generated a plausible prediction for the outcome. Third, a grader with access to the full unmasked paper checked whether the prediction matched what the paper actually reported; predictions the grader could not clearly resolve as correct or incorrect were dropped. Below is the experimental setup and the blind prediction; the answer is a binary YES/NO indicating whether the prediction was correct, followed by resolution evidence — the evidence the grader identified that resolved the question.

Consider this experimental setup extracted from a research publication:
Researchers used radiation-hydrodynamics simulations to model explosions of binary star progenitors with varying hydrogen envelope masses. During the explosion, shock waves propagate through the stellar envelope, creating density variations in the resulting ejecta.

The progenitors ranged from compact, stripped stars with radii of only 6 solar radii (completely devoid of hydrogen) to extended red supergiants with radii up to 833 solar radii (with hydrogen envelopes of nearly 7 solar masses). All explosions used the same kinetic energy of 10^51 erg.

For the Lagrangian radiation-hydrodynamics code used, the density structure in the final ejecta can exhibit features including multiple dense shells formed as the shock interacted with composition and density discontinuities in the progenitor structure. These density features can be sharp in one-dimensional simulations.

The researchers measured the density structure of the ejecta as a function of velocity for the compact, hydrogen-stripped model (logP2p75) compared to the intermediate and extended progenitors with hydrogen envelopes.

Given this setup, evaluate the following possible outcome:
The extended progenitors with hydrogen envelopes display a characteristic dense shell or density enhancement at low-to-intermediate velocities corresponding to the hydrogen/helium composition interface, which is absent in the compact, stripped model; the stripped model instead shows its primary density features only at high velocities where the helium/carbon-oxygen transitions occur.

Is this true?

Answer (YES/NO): NO